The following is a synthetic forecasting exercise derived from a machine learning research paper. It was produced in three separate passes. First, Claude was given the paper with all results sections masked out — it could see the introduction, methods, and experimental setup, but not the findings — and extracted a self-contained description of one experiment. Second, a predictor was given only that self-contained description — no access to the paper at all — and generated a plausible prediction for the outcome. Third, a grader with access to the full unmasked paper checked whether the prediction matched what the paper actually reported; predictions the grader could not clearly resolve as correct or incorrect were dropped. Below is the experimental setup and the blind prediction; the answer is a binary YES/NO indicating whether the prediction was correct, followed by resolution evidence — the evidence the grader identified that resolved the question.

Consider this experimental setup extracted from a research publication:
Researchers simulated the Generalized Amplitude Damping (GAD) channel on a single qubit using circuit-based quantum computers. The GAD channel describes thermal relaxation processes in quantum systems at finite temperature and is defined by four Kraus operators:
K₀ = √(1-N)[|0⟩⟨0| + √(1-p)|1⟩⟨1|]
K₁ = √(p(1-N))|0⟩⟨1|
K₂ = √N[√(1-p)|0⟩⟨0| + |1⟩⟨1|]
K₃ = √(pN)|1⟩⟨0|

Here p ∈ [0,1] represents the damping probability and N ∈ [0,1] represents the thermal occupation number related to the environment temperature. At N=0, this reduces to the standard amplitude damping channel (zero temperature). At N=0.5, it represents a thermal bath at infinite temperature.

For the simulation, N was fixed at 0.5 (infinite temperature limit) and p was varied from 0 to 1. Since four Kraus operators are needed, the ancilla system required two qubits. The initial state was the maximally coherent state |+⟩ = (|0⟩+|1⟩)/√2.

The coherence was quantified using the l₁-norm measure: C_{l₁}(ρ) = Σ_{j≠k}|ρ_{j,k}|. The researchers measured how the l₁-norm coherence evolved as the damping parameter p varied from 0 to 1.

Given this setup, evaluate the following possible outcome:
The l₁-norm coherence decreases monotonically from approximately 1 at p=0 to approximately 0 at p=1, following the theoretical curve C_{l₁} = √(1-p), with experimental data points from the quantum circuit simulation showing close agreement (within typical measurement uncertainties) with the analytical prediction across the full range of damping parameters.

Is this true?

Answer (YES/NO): YES